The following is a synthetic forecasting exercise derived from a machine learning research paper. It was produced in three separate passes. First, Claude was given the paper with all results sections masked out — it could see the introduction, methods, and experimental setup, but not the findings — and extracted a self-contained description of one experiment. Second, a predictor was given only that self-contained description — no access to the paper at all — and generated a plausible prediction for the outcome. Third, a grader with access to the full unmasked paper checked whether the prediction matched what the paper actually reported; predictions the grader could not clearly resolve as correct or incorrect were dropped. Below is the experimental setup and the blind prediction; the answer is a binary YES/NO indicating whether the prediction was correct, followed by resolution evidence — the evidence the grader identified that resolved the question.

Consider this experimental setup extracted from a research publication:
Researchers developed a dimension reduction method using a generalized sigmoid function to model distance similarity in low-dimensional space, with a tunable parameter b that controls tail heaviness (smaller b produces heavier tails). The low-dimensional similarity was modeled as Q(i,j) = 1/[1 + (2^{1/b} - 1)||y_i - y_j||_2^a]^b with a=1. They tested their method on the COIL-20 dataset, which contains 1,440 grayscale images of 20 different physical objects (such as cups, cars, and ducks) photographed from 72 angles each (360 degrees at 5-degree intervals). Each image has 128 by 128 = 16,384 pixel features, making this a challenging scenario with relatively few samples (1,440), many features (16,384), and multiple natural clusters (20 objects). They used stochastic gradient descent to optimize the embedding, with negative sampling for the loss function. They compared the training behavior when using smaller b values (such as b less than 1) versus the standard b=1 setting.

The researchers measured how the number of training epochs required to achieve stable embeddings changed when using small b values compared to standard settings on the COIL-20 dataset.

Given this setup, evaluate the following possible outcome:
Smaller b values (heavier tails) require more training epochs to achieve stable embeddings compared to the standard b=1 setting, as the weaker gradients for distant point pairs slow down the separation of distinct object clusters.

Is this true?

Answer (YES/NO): YES